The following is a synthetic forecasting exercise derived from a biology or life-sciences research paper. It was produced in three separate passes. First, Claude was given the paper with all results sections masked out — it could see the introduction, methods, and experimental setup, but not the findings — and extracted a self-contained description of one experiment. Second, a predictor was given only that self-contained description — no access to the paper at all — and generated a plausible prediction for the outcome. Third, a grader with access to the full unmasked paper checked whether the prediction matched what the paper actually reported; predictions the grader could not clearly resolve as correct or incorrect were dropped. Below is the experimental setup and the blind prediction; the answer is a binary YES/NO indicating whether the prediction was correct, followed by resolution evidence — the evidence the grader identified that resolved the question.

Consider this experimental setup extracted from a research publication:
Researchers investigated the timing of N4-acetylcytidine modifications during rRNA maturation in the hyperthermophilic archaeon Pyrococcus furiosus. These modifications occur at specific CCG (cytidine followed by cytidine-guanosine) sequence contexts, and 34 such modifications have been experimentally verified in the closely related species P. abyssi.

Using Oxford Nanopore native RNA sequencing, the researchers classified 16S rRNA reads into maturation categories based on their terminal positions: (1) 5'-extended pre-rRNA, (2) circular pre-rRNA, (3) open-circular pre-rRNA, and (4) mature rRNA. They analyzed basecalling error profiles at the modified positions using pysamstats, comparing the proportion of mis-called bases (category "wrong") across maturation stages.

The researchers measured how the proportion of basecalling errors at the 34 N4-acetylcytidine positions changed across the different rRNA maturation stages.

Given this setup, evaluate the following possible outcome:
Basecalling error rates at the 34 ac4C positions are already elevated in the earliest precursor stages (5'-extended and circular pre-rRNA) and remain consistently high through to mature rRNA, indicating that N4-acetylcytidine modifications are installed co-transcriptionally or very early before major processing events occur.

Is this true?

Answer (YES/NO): NO